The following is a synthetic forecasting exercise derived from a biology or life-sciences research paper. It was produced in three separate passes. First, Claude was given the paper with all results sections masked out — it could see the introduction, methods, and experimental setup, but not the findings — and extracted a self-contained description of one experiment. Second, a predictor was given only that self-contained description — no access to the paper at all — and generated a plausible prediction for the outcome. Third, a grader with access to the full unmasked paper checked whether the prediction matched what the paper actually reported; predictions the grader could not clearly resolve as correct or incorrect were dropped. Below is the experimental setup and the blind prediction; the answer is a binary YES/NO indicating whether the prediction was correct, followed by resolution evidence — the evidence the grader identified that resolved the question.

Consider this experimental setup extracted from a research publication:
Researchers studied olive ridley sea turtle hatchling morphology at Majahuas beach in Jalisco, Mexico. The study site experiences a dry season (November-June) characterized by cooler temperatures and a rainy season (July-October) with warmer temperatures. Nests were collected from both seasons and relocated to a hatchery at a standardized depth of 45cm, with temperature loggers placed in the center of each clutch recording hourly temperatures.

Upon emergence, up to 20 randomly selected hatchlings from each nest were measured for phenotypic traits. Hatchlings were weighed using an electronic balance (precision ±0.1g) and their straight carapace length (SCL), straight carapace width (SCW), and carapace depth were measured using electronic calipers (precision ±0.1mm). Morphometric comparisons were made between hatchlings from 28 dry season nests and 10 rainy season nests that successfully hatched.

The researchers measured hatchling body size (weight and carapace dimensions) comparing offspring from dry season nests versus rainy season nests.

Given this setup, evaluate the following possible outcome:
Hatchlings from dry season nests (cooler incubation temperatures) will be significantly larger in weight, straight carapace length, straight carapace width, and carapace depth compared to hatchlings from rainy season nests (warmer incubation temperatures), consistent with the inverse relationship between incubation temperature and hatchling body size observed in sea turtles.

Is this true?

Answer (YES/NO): NO